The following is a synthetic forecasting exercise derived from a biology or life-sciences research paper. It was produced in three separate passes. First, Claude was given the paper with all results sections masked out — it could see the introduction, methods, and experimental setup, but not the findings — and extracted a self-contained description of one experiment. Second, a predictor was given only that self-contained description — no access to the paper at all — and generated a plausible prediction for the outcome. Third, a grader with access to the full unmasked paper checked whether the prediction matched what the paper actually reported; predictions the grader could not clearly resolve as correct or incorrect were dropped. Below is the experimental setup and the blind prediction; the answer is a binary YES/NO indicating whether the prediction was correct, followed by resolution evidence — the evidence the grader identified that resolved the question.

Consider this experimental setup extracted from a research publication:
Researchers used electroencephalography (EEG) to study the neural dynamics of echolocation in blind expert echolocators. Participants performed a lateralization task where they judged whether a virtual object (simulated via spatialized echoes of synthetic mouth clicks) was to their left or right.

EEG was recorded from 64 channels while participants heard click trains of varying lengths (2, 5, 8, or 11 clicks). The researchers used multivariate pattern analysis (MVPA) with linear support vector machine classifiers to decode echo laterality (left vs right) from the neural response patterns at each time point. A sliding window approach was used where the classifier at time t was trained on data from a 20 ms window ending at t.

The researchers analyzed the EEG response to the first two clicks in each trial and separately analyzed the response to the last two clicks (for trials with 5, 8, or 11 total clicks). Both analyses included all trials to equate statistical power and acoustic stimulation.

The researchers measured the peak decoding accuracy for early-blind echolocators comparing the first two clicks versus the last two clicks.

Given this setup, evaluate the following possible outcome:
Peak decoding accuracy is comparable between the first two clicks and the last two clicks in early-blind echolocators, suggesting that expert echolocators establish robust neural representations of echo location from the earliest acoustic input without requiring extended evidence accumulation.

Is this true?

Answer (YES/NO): NO